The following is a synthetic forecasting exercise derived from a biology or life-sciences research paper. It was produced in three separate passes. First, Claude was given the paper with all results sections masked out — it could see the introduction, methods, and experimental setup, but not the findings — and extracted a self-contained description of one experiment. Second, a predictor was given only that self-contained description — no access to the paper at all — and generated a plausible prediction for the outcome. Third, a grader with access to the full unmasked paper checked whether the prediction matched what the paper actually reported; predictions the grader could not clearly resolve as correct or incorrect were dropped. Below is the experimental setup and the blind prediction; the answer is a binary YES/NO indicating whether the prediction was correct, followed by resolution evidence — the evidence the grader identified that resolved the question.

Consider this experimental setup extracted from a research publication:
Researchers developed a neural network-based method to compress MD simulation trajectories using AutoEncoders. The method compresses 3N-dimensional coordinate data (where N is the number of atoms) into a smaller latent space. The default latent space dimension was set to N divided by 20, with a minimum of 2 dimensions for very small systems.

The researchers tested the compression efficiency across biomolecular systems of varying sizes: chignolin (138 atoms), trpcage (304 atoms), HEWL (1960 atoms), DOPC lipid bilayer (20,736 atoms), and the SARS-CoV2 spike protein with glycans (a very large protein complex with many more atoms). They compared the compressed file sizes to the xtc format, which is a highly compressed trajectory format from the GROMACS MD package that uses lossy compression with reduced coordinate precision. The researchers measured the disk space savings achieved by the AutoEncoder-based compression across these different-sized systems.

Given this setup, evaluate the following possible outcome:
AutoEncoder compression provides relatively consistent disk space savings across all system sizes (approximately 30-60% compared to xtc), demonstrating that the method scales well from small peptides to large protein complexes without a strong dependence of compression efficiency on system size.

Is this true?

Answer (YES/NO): NO